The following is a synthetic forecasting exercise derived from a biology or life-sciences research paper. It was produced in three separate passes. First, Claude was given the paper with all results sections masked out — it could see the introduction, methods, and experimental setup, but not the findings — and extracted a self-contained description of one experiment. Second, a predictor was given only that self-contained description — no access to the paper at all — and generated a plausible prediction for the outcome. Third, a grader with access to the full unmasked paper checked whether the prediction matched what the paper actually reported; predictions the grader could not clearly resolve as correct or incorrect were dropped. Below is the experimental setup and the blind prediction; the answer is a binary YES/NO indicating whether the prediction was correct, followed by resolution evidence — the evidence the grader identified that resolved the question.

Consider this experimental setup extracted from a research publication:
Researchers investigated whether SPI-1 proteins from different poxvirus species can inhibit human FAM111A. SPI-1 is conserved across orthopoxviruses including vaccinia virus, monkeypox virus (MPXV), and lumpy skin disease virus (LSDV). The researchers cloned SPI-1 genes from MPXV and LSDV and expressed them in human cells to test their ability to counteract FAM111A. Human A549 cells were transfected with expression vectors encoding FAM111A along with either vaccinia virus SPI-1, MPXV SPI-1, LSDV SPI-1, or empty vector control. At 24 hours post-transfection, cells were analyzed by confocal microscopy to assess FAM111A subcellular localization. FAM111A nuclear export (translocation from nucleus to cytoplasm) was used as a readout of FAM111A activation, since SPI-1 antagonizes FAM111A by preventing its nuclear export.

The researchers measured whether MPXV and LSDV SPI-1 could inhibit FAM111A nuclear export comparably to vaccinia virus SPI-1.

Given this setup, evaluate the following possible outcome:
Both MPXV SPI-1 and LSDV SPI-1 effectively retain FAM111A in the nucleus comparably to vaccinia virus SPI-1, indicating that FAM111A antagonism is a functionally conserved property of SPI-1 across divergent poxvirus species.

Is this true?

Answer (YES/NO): YES